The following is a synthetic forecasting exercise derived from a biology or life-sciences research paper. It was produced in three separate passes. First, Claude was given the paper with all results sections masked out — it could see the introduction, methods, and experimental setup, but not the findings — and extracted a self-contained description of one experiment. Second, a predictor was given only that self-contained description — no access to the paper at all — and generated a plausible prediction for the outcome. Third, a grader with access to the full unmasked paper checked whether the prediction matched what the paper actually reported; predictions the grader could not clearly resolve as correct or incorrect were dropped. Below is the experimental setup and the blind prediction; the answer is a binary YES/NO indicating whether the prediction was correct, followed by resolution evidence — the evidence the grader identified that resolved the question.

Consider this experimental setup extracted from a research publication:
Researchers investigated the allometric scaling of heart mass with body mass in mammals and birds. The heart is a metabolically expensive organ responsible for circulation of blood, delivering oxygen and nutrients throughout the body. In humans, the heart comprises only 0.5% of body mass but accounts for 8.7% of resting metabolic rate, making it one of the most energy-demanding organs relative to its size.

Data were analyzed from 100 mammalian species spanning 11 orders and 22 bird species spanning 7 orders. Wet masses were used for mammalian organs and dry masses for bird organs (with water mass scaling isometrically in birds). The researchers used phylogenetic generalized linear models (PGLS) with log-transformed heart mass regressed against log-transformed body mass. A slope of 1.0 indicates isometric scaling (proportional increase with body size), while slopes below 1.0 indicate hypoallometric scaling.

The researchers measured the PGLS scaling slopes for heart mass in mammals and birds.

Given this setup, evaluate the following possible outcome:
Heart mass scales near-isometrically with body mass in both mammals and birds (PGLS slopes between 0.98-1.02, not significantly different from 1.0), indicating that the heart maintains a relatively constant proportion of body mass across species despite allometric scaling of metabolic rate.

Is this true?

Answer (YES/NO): NO